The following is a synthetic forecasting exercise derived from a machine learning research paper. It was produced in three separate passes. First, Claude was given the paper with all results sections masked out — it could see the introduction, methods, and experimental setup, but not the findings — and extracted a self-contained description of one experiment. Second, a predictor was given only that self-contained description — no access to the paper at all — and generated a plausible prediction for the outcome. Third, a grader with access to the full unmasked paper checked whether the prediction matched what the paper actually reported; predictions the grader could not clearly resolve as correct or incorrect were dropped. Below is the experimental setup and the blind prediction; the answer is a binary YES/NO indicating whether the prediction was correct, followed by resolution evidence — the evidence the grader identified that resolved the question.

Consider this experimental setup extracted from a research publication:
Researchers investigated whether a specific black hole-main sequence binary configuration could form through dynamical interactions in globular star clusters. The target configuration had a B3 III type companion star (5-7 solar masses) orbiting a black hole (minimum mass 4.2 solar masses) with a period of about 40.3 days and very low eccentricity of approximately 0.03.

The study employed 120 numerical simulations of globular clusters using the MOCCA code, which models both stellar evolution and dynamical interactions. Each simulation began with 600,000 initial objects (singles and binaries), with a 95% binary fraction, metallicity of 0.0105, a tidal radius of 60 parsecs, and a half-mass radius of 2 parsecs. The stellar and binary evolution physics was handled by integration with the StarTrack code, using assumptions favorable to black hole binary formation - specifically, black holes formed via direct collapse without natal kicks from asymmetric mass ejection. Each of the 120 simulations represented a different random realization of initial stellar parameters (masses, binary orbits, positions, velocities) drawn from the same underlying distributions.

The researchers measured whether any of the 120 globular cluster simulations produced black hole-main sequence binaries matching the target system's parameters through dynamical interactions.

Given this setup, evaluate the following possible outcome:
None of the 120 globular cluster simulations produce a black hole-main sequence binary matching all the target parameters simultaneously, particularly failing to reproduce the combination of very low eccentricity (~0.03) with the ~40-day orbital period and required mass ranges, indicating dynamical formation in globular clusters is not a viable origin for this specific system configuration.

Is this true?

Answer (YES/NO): YES